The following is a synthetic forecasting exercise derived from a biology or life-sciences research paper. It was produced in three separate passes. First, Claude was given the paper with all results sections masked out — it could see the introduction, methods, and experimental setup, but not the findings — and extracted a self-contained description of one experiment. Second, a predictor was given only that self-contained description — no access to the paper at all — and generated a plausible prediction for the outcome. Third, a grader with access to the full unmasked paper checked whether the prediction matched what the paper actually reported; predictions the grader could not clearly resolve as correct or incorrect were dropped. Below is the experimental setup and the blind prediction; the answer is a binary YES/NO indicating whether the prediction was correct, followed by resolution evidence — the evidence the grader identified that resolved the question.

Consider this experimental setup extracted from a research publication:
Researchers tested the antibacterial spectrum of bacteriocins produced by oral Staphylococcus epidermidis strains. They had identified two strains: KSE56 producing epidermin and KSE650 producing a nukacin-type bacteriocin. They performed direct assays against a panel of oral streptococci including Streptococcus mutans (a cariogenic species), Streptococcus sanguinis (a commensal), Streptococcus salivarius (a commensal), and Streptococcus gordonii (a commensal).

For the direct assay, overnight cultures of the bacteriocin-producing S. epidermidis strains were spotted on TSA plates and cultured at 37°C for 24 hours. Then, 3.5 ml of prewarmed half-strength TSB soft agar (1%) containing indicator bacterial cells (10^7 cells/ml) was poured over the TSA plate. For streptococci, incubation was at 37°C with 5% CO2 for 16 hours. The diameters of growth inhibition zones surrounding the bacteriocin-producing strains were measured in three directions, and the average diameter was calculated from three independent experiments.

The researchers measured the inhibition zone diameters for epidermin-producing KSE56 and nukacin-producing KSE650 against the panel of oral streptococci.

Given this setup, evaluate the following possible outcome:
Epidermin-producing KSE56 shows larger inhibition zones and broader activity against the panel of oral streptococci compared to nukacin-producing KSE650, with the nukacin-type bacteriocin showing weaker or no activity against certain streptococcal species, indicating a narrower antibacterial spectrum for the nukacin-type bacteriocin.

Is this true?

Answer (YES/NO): YES